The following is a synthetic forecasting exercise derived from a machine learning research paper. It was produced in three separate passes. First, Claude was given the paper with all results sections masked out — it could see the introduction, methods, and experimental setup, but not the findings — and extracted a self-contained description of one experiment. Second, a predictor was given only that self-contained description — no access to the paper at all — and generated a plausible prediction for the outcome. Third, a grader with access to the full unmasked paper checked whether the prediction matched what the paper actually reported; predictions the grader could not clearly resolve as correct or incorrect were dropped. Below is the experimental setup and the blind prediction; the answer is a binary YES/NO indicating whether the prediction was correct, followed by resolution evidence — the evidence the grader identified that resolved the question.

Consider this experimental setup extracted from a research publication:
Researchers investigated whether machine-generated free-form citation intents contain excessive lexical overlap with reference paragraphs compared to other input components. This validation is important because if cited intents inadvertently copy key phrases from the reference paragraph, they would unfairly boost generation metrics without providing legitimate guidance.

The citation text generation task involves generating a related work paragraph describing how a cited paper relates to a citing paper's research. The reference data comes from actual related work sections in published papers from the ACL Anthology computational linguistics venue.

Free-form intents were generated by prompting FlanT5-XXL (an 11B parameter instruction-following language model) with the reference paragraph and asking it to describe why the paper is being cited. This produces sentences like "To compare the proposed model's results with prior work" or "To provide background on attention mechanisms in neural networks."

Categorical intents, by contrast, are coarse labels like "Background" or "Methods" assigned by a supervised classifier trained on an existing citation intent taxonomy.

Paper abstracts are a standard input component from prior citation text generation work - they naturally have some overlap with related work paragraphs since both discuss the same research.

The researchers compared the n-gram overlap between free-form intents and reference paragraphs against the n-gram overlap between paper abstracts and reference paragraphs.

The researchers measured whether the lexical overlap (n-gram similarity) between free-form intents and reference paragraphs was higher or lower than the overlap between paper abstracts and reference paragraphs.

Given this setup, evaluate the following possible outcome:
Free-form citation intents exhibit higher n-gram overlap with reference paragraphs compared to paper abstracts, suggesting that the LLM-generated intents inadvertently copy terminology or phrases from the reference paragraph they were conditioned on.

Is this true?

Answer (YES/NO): NO